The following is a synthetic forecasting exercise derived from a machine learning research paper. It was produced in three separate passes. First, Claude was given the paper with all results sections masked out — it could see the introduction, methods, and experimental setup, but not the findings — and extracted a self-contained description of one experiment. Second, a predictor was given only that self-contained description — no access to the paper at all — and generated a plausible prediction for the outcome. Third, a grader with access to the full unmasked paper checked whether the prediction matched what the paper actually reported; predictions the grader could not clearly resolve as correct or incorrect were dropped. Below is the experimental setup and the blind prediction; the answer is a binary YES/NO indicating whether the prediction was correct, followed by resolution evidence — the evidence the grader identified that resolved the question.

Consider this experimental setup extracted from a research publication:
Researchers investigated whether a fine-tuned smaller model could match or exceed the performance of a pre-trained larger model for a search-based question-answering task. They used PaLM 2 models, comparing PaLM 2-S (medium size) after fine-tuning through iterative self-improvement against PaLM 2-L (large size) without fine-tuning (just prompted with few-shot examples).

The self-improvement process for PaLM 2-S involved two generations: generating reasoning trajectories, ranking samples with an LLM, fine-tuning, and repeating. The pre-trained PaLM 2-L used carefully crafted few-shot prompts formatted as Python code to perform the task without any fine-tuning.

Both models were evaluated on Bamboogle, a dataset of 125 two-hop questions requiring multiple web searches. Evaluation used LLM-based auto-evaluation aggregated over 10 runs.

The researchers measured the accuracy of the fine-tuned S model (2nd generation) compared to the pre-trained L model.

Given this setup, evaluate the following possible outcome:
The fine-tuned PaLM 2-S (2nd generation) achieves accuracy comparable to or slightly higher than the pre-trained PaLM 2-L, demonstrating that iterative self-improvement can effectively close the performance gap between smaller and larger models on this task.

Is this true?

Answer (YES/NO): YES